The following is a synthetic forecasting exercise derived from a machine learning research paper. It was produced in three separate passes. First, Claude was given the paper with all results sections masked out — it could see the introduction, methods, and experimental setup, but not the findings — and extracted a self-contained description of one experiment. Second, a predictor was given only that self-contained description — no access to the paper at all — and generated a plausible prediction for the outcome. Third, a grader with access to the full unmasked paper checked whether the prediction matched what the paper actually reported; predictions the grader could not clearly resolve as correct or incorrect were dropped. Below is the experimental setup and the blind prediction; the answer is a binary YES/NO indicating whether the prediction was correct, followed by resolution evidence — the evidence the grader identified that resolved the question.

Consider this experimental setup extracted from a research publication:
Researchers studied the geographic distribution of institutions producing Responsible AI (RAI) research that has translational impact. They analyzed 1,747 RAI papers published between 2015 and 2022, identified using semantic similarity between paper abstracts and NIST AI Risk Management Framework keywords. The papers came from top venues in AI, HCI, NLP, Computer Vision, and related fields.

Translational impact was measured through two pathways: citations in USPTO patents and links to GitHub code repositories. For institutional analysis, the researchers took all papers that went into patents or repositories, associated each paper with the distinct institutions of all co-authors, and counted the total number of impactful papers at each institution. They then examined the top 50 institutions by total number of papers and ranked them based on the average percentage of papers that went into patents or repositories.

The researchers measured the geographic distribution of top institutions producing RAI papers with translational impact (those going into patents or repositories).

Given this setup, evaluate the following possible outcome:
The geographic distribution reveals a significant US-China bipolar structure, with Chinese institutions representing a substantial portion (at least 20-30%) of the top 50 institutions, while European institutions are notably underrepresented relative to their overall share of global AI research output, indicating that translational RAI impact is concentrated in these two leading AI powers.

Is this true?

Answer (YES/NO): NO